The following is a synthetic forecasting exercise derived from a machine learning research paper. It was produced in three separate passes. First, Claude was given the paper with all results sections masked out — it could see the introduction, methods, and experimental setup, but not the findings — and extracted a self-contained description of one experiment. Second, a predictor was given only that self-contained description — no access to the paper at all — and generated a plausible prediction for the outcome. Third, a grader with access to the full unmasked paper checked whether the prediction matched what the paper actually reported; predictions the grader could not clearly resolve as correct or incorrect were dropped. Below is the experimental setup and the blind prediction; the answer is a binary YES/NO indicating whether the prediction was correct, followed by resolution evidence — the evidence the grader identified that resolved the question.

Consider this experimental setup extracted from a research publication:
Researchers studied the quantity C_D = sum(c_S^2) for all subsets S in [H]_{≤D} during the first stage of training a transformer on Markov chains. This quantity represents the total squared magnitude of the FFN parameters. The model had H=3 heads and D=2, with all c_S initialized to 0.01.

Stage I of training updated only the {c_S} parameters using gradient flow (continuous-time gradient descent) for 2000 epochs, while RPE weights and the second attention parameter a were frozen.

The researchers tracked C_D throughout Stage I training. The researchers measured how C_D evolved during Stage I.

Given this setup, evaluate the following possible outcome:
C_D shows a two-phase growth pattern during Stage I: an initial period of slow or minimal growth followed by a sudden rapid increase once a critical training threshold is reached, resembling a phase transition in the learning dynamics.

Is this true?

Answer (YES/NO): NO